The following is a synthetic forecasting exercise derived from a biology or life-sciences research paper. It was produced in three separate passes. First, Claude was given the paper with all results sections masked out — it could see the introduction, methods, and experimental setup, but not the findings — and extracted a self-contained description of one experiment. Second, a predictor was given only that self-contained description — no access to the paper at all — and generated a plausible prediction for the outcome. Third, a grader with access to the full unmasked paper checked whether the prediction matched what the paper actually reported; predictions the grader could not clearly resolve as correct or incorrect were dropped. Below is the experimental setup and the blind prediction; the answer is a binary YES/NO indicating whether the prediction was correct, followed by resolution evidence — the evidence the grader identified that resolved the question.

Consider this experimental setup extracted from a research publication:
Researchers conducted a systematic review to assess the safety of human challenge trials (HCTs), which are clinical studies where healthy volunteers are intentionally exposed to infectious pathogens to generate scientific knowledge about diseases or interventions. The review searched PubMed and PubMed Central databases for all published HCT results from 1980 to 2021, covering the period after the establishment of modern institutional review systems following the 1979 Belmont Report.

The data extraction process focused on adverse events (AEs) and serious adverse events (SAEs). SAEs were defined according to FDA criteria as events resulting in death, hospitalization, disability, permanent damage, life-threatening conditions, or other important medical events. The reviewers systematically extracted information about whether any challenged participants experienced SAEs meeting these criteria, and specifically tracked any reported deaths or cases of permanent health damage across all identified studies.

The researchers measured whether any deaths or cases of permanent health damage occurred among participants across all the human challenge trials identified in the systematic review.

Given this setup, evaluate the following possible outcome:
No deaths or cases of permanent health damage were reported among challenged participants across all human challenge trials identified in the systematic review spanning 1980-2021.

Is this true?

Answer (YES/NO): YES